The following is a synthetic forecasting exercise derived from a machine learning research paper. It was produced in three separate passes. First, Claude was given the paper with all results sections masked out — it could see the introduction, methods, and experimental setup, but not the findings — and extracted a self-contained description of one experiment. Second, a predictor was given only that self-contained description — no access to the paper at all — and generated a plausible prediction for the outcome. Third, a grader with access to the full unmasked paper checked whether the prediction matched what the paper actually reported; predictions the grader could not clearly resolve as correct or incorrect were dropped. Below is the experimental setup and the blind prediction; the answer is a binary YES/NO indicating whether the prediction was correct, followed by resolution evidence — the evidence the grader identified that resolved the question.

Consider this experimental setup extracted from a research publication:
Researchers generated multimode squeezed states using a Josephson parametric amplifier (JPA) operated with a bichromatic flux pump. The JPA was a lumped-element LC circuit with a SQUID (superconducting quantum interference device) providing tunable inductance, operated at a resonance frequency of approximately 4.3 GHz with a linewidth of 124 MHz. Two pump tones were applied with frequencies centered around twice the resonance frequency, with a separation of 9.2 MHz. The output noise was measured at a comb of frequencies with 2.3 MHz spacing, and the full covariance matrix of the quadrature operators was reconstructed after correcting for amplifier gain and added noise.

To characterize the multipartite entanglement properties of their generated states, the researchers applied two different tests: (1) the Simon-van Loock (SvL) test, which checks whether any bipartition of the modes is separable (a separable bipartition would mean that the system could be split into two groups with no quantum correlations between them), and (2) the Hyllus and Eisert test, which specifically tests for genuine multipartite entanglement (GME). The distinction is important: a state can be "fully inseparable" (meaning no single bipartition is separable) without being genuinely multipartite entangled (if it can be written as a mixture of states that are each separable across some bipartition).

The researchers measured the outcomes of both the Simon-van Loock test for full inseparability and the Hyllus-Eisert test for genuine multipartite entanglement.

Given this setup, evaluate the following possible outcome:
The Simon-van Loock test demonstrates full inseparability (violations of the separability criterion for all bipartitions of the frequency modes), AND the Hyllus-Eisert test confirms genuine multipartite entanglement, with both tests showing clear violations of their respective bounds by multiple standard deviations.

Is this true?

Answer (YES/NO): NO